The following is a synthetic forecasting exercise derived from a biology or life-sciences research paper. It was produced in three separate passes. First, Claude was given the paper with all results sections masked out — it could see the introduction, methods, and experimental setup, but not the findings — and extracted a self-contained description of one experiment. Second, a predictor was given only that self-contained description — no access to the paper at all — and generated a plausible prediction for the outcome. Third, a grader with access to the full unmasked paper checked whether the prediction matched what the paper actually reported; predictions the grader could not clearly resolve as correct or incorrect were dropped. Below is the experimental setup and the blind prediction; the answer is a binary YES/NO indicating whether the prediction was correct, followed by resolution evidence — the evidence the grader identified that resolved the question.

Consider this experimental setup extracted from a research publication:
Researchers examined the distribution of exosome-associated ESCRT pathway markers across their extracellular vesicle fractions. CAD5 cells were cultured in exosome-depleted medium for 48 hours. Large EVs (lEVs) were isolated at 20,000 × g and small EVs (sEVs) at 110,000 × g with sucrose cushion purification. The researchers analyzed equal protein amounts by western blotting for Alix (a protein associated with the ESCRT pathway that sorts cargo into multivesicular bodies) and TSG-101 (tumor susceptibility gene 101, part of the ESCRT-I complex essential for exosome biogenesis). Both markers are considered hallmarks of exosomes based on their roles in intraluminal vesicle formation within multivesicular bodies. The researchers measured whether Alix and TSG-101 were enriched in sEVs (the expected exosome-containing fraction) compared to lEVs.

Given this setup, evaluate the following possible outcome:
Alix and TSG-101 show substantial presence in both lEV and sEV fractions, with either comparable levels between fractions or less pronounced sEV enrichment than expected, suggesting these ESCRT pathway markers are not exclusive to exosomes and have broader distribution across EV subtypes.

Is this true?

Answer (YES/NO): NO